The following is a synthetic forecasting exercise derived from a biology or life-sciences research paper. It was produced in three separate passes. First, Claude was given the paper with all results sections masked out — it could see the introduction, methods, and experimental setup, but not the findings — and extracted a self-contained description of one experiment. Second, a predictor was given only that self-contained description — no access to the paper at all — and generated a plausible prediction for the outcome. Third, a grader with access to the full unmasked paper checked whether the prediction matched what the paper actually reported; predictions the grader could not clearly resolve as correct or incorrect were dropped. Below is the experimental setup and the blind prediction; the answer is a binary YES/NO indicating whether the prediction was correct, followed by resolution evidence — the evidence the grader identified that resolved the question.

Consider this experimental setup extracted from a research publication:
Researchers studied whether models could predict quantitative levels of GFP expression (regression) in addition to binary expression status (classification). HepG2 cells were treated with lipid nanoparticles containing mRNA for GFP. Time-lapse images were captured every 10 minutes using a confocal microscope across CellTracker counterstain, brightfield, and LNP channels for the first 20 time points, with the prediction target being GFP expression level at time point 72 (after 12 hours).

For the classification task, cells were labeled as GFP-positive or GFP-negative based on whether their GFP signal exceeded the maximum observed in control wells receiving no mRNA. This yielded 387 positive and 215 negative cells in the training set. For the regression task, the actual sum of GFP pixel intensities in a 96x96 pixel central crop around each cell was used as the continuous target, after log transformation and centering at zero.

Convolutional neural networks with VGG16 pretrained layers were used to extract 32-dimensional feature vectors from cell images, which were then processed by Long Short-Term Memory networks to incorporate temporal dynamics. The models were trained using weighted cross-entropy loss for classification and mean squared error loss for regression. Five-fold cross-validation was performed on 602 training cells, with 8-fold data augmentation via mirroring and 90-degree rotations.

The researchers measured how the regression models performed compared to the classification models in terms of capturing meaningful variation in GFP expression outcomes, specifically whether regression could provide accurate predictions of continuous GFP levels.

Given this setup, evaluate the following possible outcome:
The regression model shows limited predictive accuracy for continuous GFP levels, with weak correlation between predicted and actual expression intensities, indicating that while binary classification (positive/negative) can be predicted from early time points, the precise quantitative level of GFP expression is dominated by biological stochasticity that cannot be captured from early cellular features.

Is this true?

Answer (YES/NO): NO